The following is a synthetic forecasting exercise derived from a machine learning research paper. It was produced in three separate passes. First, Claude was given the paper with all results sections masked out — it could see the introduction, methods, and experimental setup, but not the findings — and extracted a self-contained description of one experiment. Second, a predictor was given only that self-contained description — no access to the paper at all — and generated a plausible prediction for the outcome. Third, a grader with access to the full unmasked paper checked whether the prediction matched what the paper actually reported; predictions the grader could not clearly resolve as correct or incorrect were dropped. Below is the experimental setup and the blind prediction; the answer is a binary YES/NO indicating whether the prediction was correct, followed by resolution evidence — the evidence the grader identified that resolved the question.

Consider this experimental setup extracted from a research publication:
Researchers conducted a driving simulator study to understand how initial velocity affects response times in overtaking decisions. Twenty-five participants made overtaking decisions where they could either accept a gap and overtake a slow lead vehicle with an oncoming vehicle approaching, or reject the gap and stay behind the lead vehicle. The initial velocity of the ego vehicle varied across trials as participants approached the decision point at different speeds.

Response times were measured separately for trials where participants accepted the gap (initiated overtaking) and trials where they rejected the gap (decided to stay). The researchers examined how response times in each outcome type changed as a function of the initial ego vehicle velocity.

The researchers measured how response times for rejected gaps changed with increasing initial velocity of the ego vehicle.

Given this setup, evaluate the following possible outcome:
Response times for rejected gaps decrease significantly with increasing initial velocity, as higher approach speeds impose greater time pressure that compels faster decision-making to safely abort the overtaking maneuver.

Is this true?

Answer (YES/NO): NO